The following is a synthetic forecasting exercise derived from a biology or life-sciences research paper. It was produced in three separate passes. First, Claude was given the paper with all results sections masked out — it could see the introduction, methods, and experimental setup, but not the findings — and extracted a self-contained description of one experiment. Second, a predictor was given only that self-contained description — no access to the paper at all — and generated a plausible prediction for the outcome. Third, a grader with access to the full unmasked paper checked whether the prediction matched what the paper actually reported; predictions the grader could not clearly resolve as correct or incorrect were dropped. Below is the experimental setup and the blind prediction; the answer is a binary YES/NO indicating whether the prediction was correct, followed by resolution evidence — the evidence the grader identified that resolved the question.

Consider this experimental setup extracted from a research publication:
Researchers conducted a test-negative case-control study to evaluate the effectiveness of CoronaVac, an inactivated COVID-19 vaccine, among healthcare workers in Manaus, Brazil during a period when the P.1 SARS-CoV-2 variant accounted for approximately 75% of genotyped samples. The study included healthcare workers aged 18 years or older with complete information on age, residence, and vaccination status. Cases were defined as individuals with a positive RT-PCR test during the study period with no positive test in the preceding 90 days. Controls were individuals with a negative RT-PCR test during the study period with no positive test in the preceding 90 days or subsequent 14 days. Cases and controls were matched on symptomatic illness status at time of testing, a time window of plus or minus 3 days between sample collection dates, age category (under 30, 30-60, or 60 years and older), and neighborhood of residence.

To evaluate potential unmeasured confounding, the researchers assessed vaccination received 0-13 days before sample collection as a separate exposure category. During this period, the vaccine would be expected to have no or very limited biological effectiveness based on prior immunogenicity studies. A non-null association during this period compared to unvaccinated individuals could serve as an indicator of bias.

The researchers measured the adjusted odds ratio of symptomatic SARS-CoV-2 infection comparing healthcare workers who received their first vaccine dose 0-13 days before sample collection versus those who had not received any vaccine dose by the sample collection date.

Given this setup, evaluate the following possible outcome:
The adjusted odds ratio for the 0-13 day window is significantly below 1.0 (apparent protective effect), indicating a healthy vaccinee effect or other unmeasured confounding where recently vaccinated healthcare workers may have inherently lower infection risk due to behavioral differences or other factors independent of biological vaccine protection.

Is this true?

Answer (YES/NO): NO